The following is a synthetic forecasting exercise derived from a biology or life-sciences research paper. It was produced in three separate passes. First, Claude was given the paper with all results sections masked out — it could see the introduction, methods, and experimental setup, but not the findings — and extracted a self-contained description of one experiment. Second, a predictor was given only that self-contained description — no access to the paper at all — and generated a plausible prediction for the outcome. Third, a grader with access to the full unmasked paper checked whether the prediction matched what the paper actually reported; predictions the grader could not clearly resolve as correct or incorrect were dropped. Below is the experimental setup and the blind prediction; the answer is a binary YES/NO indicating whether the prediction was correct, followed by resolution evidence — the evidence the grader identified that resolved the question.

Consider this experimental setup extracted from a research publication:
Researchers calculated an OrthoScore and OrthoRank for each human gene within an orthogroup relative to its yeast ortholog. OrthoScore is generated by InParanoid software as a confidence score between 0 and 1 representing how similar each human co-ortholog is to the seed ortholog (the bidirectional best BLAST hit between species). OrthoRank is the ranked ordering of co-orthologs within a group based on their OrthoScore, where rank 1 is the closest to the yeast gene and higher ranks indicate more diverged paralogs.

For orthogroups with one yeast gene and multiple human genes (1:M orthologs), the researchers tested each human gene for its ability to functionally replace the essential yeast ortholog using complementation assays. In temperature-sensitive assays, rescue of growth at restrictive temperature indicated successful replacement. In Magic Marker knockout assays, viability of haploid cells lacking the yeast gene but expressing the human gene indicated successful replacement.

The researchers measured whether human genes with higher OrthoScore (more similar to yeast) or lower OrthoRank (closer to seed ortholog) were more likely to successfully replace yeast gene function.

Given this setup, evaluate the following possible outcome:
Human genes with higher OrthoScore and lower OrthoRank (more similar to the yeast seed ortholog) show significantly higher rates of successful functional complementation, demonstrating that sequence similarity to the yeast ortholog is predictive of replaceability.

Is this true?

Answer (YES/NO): YES